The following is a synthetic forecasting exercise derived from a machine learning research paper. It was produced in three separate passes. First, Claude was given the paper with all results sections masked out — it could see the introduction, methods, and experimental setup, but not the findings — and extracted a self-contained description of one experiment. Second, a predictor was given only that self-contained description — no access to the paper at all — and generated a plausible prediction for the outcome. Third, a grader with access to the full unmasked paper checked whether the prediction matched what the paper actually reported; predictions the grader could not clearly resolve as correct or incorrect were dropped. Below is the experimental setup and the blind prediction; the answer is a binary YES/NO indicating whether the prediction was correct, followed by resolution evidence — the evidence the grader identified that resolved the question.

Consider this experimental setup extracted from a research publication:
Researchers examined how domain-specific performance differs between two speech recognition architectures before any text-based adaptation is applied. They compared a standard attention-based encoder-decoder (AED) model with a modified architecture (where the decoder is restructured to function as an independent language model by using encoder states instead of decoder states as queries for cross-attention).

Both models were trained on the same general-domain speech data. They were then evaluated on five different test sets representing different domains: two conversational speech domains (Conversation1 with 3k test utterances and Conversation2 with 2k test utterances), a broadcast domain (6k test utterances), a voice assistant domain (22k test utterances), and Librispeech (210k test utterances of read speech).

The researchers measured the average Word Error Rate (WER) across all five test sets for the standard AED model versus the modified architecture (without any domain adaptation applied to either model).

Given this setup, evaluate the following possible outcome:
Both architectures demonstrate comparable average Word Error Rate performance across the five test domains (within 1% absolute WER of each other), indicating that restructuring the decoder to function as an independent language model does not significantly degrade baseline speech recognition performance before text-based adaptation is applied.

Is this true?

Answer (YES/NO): YES